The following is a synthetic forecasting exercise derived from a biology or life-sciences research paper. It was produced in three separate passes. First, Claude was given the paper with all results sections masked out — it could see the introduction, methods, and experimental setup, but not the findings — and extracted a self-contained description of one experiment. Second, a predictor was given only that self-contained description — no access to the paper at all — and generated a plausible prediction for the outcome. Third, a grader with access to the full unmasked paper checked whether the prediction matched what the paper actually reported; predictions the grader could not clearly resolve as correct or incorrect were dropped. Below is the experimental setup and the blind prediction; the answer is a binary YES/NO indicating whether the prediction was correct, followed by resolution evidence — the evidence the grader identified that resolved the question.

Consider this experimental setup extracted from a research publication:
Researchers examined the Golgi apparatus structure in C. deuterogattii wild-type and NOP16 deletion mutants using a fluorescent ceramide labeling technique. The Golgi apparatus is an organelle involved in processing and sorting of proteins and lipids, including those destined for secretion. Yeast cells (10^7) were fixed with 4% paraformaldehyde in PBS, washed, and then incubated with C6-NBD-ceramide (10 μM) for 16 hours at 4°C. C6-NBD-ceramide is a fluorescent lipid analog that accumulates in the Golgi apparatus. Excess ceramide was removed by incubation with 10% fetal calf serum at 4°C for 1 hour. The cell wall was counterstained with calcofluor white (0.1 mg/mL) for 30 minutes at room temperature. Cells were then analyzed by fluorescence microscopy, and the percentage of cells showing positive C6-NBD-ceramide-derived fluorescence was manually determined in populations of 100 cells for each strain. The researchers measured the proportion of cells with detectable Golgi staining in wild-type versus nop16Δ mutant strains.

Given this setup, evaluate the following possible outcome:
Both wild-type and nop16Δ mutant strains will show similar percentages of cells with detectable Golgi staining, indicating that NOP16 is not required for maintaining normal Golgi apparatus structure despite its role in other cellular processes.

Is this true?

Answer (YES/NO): NO